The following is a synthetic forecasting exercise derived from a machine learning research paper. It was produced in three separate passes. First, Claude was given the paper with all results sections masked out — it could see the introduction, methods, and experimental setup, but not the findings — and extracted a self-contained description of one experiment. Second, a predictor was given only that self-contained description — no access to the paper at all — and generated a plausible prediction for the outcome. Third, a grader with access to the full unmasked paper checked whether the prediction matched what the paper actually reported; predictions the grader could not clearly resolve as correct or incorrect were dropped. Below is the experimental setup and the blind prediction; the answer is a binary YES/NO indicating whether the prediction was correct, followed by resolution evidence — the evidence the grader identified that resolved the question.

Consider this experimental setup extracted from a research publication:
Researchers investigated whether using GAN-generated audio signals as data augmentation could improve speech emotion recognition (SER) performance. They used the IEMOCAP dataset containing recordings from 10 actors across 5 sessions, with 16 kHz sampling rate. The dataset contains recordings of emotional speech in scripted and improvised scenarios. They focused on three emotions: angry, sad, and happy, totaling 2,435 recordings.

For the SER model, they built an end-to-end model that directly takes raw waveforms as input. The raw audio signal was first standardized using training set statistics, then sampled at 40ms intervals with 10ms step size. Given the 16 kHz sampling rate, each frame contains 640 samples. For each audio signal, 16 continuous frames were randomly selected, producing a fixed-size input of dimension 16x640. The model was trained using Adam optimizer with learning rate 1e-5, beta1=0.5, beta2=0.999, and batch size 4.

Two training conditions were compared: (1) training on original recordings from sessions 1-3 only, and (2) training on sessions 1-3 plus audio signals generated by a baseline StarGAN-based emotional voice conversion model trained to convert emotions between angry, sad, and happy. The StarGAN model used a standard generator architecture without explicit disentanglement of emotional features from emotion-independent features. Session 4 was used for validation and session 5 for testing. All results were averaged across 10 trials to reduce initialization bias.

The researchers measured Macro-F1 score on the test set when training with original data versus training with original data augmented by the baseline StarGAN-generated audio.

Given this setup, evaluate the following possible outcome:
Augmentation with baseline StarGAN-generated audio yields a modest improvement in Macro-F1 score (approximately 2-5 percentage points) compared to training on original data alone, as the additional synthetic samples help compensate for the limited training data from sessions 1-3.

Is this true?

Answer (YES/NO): NO